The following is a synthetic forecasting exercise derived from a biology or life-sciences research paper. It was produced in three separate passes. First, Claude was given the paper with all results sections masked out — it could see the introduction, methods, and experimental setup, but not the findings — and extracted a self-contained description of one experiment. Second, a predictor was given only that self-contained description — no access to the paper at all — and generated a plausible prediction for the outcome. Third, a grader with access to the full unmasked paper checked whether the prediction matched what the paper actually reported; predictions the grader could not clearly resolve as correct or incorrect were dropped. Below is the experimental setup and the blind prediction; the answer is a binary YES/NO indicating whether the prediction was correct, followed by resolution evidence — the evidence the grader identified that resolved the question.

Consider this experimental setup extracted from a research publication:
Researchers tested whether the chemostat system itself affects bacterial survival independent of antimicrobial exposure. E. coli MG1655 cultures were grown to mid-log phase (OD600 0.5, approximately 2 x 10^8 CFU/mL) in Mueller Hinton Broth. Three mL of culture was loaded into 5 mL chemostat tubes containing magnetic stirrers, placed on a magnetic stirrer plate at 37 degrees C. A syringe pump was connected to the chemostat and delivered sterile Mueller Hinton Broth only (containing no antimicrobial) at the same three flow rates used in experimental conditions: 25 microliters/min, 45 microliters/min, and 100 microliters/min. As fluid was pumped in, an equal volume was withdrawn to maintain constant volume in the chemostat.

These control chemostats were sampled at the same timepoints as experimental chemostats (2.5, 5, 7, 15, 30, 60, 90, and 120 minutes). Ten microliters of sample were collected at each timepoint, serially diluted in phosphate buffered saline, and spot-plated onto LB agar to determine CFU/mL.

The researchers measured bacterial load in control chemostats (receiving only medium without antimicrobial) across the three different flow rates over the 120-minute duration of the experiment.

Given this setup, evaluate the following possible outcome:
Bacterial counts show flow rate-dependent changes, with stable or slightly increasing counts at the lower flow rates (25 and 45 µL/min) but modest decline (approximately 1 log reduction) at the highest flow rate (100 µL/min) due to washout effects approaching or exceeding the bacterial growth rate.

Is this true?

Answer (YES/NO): NO